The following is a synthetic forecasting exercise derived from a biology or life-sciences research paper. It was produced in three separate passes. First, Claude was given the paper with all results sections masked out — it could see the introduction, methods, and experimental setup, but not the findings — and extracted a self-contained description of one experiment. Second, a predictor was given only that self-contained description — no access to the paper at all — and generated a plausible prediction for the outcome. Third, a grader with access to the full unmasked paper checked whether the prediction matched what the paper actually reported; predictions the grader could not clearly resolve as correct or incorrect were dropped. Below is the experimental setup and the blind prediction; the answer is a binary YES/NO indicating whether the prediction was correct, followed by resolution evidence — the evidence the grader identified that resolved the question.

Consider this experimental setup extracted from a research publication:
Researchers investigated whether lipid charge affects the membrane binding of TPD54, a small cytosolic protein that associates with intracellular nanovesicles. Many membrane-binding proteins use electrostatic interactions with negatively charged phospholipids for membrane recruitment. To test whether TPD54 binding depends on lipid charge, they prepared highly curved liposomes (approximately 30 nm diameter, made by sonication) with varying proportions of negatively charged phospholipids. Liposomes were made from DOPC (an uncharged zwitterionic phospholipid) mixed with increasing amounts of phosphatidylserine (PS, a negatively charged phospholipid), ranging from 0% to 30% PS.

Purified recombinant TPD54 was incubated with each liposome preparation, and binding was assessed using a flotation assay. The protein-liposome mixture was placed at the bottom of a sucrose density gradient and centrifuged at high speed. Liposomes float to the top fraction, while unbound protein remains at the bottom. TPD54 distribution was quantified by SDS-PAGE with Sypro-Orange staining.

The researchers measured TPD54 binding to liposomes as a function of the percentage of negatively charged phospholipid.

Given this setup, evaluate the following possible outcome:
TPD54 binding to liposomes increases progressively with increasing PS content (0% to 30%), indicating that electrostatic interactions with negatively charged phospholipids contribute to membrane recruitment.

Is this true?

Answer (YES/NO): NO